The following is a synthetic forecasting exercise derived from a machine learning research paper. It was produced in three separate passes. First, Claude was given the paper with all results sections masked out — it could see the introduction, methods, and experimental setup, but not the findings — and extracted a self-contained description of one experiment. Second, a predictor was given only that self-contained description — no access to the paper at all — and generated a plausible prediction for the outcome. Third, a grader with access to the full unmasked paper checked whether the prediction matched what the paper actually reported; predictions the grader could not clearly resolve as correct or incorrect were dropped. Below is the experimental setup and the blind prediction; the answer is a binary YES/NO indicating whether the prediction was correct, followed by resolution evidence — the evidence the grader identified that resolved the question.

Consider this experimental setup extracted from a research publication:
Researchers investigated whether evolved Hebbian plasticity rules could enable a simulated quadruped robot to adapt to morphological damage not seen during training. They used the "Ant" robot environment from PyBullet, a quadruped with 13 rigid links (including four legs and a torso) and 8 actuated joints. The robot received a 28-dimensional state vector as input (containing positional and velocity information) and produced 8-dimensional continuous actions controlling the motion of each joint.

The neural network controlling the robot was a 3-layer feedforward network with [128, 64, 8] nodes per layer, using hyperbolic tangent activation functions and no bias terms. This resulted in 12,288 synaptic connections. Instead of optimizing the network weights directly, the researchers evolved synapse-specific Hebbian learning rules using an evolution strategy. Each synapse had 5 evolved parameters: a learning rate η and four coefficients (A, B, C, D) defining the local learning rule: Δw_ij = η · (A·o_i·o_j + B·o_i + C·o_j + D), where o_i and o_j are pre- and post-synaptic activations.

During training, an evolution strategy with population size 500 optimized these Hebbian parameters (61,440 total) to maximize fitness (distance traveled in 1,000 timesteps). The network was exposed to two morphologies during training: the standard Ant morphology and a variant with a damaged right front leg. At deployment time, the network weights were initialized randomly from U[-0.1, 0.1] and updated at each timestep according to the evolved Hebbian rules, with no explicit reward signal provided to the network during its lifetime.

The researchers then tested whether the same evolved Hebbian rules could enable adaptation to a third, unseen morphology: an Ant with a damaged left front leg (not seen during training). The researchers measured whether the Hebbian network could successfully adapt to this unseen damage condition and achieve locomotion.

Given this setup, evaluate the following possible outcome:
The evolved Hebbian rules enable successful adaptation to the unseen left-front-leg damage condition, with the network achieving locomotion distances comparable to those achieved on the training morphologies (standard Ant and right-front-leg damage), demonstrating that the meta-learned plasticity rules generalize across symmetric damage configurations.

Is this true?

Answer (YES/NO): NO